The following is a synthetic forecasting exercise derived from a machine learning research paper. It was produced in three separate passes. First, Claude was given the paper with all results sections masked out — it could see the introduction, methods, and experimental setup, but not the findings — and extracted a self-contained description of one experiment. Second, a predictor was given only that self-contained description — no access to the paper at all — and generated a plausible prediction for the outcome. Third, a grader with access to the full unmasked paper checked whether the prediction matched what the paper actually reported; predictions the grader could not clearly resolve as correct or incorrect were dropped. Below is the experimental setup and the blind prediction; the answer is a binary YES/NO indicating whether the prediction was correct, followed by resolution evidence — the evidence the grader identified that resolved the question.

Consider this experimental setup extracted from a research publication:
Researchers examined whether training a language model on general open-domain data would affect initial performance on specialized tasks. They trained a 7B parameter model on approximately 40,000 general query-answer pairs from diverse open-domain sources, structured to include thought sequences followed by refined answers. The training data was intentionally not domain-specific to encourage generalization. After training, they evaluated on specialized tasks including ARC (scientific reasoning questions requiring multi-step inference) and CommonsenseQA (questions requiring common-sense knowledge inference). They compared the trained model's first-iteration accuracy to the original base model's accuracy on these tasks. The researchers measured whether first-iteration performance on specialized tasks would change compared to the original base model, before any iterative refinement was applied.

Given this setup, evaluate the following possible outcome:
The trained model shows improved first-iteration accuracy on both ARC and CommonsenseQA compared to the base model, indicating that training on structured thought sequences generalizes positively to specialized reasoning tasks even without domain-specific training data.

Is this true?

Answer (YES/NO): NO